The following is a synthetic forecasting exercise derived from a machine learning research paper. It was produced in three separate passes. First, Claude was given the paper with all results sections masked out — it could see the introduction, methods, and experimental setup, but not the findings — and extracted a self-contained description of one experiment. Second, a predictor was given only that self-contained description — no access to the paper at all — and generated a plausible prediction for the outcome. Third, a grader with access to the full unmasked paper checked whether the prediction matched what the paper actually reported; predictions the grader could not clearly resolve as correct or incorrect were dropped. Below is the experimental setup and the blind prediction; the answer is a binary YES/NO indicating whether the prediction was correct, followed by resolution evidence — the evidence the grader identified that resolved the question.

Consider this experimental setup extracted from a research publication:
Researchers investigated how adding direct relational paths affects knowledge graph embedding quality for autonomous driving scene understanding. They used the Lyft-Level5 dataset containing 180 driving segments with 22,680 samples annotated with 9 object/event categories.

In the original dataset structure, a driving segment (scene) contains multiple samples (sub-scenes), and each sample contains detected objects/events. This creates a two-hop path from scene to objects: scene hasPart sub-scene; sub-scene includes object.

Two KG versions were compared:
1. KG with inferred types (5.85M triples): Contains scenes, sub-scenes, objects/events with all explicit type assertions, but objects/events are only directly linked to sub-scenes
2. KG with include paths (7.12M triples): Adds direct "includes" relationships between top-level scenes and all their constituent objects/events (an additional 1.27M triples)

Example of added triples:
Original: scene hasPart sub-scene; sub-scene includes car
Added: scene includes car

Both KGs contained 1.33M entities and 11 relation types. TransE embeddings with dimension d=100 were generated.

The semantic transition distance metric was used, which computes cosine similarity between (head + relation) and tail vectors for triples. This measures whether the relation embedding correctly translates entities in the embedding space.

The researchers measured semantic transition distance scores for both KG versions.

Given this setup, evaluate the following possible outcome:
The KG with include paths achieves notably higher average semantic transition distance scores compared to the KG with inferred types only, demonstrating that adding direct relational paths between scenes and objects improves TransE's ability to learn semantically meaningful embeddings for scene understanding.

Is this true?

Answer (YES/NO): YES